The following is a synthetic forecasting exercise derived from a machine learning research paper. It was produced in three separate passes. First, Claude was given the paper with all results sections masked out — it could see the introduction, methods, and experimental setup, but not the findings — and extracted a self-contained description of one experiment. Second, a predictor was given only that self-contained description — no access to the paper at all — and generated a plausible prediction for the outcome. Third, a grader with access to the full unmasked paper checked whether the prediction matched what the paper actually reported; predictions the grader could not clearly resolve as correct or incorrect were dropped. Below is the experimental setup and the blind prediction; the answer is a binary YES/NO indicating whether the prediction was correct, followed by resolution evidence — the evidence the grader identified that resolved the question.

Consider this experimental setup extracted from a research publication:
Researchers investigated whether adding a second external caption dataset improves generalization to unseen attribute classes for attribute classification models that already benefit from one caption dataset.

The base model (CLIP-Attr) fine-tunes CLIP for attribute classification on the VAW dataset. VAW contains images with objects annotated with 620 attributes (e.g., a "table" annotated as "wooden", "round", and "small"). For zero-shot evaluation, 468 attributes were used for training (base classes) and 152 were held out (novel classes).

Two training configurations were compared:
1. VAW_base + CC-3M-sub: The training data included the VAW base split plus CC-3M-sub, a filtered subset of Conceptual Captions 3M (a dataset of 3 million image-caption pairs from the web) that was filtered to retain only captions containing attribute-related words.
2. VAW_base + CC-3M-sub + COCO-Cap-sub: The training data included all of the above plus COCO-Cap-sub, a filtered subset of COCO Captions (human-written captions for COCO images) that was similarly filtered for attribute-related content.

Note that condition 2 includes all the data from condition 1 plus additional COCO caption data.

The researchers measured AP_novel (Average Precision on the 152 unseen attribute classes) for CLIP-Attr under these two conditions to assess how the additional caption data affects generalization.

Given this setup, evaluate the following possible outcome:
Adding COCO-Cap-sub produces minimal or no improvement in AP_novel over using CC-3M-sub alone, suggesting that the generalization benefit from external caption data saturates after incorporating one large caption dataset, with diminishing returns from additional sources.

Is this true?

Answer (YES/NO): NO